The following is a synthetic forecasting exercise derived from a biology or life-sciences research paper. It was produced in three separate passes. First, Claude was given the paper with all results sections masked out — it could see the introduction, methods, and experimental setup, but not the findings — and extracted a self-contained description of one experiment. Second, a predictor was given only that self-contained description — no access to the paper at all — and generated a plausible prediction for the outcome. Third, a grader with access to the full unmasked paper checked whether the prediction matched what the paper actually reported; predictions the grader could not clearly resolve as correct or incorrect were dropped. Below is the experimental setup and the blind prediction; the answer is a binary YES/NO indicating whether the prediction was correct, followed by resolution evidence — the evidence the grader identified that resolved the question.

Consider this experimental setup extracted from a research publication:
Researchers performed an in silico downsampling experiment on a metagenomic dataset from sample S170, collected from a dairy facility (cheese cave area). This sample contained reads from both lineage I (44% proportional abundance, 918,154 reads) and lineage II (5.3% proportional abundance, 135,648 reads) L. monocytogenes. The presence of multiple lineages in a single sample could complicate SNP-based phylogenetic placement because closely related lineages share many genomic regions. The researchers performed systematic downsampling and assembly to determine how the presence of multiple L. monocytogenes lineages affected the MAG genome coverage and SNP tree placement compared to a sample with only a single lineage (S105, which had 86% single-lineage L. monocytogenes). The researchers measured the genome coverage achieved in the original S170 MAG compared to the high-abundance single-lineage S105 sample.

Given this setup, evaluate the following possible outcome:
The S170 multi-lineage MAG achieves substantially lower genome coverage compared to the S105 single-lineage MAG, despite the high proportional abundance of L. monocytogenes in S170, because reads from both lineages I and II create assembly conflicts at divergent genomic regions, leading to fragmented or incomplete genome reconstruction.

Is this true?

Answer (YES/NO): YES